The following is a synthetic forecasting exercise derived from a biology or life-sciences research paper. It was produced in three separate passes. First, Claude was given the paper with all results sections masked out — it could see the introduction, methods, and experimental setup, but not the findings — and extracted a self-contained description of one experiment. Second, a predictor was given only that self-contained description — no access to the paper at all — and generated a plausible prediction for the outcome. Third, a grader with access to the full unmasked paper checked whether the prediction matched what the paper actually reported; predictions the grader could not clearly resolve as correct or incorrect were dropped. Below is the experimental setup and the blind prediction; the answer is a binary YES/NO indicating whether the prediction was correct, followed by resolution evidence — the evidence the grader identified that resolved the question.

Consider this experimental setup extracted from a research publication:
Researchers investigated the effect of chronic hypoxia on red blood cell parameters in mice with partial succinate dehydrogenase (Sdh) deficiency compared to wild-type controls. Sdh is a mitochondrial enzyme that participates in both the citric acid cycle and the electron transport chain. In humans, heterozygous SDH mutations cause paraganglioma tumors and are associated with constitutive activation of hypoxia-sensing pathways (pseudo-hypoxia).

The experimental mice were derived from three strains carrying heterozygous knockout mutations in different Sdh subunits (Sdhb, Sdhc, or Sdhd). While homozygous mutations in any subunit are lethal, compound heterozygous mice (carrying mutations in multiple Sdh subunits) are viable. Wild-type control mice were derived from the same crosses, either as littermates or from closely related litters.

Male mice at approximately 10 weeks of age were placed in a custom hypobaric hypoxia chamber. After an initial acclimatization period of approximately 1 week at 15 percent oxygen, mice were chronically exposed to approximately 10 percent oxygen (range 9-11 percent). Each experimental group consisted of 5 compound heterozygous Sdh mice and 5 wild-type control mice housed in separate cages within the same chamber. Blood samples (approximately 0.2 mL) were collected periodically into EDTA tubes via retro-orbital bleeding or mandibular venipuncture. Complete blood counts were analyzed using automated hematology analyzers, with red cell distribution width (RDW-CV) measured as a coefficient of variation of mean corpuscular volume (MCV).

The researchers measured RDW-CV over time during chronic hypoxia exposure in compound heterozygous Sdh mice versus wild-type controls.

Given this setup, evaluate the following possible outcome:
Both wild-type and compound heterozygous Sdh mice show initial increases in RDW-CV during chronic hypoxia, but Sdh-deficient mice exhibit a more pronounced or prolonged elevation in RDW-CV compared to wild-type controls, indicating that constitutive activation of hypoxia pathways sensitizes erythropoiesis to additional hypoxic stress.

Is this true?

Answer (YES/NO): NO